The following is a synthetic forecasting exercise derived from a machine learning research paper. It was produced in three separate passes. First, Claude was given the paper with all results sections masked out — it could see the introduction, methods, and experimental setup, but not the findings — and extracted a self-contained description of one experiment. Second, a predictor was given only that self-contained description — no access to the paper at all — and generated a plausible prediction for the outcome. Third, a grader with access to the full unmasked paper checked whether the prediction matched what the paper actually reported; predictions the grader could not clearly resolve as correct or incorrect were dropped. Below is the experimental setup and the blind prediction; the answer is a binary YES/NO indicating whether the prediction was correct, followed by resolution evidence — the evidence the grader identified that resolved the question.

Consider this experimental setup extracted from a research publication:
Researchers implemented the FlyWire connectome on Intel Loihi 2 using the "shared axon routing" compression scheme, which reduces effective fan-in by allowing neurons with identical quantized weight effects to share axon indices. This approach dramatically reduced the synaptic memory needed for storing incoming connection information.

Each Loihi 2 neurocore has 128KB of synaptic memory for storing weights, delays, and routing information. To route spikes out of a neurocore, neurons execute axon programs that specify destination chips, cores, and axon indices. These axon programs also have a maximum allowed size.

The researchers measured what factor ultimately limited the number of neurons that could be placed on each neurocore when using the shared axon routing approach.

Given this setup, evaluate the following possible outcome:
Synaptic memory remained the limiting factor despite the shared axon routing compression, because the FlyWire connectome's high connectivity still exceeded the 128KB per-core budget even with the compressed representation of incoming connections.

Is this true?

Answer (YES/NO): NO